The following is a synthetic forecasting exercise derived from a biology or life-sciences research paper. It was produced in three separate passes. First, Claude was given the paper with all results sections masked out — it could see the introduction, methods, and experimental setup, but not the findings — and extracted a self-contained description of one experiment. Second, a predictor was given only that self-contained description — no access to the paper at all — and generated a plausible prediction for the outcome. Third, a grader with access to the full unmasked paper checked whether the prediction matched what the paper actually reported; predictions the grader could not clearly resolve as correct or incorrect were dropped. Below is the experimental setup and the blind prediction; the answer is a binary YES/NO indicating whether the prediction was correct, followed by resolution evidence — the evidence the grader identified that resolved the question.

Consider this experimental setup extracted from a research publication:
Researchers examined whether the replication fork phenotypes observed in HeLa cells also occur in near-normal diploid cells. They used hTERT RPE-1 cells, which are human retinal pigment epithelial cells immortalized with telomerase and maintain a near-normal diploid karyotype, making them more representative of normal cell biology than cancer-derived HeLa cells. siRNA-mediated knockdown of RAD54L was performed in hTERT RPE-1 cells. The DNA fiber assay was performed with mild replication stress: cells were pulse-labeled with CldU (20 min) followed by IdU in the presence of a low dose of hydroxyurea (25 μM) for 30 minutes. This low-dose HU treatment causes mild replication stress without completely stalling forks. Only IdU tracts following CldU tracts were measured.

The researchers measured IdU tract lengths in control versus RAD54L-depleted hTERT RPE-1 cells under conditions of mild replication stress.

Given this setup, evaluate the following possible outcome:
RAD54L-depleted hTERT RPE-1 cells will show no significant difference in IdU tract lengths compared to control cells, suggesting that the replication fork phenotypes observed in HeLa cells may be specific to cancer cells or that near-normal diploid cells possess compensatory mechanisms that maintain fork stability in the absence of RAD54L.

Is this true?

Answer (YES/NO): NO